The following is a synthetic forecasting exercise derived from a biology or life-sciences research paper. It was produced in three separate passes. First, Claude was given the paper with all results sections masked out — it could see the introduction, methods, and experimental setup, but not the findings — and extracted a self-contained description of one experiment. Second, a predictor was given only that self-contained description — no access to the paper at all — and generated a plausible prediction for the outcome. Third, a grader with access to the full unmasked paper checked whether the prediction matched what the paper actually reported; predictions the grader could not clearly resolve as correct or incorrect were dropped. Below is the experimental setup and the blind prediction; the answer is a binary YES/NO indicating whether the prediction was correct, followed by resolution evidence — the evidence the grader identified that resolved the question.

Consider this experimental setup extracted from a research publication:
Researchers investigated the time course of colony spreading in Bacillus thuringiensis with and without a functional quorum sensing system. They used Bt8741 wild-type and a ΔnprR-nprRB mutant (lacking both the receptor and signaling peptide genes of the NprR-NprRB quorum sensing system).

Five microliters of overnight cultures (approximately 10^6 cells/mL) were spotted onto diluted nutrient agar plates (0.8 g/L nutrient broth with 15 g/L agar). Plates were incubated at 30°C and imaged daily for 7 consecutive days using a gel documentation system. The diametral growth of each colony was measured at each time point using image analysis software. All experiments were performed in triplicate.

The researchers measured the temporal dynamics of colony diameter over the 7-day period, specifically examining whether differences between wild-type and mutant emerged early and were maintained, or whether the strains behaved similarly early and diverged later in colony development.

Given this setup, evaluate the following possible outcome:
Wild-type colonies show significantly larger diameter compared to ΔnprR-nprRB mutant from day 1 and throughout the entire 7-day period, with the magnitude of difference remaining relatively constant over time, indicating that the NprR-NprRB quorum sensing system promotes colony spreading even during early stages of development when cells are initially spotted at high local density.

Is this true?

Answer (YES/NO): NO